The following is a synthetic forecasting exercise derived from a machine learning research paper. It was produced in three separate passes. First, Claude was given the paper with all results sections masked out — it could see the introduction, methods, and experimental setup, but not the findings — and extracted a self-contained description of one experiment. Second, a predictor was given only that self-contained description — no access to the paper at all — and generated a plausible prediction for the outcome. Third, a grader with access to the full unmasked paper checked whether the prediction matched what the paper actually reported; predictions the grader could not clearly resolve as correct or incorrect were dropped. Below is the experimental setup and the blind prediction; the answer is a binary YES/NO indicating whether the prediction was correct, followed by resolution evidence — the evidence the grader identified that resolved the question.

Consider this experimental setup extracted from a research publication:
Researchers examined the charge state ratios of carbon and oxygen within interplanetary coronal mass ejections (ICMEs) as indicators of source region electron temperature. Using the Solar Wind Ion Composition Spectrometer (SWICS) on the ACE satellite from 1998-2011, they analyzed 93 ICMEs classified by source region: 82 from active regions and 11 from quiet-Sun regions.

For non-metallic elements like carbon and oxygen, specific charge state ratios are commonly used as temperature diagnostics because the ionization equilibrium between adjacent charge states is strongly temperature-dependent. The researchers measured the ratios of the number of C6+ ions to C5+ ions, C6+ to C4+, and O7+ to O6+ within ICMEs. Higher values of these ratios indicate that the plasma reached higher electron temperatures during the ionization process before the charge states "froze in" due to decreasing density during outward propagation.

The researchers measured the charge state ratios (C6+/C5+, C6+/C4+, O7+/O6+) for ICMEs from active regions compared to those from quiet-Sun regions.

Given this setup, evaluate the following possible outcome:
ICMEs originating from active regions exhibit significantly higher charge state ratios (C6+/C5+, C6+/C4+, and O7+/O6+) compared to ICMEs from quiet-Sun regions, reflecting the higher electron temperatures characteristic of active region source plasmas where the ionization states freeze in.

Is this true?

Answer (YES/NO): YES